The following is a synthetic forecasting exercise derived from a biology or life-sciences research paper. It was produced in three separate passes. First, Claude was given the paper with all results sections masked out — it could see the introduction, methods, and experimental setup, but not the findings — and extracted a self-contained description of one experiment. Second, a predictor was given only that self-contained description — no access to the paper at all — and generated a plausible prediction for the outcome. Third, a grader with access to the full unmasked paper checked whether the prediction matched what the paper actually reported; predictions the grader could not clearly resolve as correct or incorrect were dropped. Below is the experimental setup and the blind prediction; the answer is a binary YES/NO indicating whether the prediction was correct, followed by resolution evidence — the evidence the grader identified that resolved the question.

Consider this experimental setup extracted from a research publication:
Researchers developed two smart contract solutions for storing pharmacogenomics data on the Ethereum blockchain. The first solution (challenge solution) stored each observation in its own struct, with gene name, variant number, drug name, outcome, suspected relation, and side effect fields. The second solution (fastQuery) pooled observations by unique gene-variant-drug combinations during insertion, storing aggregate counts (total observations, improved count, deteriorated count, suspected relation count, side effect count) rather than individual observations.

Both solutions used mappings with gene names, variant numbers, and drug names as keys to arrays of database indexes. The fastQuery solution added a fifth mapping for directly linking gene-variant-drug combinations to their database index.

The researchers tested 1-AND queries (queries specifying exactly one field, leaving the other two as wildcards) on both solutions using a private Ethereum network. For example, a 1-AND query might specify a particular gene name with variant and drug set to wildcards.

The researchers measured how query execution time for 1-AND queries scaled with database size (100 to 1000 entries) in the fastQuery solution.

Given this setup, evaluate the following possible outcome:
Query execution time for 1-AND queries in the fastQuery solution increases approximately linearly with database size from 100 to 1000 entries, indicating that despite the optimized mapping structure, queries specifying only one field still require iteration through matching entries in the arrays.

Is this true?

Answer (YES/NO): NO